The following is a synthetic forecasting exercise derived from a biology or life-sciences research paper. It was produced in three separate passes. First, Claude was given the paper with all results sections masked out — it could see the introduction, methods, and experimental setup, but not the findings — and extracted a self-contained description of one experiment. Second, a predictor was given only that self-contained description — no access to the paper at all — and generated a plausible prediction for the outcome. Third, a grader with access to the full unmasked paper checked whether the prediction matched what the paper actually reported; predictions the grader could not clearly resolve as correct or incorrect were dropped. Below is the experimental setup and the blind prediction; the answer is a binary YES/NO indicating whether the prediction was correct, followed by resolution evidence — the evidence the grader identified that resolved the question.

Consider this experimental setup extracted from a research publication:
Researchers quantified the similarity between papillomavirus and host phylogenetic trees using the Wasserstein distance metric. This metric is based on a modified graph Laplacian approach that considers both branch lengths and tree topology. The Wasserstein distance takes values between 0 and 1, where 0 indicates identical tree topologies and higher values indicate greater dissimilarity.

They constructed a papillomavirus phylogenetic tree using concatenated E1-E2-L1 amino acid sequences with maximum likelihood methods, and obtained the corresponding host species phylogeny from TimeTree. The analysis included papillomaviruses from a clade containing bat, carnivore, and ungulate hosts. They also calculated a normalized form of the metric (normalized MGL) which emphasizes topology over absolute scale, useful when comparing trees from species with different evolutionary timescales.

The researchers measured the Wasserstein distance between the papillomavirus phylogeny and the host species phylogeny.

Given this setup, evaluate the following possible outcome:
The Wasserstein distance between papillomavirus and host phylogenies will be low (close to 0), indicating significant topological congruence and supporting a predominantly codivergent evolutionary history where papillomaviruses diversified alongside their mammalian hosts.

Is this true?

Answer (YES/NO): YES